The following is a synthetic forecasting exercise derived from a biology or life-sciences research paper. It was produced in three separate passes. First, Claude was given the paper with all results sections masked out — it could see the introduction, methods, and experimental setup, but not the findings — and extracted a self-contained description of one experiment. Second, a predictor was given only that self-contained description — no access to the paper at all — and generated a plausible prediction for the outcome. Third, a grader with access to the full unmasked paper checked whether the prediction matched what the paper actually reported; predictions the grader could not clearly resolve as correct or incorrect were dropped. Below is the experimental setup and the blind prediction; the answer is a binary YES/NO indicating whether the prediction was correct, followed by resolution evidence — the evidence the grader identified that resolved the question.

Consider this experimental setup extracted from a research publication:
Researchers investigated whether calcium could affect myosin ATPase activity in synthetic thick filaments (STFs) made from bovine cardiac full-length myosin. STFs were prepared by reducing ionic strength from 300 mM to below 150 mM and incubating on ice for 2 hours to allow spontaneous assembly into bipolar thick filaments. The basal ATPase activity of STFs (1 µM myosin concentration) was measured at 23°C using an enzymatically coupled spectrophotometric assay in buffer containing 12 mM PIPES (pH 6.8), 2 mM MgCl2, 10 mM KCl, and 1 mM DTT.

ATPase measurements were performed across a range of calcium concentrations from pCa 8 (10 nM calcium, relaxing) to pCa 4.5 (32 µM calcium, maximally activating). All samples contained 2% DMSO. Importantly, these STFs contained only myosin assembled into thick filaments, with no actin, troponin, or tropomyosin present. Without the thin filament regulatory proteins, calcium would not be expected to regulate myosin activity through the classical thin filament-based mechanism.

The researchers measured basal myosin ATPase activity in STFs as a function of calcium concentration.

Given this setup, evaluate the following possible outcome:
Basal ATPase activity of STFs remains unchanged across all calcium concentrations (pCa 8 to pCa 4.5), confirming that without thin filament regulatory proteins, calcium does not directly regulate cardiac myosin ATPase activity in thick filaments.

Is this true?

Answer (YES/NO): NO